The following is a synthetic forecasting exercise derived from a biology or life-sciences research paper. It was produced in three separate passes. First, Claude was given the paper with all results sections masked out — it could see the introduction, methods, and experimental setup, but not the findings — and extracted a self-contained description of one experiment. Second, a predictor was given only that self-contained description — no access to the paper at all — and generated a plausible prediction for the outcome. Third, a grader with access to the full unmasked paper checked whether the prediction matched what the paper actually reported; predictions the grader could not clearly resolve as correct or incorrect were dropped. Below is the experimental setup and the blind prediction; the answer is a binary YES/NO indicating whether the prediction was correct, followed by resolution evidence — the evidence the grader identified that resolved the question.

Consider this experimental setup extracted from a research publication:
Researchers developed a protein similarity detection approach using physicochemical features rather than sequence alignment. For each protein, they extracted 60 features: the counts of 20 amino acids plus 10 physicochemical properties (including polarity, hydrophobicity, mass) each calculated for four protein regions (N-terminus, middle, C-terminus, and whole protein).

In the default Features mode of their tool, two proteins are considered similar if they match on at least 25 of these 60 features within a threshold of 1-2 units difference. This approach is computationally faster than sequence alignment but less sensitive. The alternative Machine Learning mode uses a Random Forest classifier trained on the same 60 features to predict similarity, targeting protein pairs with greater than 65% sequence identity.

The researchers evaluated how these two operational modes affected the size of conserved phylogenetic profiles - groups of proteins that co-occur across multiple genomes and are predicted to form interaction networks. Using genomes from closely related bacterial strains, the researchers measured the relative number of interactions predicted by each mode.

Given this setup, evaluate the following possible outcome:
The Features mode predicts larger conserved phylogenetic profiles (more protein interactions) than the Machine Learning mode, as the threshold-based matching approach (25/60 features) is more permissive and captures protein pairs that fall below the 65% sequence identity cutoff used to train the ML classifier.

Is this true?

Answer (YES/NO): NO